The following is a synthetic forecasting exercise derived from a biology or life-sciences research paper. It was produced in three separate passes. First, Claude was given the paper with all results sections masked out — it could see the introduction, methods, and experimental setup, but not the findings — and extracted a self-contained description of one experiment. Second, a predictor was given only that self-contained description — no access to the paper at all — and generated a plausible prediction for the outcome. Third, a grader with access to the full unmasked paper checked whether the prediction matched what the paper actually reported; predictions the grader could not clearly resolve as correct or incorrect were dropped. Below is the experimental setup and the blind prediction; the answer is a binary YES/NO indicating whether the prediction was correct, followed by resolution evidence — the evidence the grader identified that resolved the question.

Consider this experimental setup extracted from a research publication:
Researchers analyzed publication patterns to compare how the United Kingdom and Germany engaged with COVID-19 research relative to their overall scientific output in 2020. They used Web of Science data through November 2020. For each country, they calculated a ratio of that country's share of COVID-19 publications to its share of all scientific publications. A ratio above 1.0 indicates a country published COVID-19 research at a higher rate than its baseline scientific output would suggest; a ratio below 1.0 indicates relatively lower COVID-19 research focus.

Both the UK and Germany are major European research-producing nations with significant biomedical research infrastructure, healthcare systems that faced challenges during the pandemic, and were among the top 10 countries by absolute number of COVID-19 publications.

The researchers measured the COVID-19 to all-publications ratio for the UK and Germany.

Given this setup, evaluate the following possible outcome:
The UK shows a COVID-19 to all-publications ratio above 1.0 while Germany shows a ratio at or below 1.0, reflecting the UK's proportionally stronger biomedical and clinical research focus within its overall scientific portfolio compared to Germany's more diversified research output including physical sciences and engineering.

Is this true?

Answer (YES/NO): YES